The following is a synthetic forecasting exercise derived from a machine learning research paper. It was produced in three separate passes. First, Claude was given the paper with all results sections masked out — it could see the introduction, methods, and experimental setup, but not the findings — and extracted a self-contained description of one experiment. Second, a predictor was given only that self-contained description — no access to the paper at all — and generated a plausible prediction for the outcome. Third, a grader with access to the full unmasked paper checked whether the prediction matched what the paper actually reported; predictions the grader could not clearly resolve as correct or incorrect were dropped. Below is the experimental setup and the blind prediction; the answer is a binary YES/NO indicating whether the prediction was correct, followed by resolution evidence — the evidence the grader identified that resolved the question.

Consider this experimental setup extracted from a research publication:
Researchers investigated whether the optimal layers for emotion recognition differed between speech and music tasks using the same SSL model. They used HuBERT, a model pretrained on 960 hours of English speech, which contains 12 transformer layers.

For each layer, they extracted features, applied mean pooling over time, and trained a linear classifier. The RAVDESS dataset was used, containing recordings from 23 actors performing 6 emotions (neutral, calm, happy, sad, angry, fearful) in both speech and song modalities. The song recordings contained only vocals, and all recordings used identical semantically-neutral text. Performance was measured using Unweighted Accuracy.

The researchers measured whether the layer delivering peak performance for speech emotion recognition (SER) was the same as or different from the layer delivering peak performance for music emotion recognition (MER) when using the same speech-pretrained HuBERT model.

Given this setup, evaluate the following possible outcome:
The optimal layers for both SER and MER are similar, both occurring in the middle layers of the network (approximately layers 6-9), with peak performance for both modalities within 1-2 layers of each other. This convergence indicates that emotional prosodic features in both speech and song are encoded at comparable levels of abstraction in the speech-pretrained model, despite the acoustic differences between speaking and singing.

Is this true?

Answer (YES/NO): NO